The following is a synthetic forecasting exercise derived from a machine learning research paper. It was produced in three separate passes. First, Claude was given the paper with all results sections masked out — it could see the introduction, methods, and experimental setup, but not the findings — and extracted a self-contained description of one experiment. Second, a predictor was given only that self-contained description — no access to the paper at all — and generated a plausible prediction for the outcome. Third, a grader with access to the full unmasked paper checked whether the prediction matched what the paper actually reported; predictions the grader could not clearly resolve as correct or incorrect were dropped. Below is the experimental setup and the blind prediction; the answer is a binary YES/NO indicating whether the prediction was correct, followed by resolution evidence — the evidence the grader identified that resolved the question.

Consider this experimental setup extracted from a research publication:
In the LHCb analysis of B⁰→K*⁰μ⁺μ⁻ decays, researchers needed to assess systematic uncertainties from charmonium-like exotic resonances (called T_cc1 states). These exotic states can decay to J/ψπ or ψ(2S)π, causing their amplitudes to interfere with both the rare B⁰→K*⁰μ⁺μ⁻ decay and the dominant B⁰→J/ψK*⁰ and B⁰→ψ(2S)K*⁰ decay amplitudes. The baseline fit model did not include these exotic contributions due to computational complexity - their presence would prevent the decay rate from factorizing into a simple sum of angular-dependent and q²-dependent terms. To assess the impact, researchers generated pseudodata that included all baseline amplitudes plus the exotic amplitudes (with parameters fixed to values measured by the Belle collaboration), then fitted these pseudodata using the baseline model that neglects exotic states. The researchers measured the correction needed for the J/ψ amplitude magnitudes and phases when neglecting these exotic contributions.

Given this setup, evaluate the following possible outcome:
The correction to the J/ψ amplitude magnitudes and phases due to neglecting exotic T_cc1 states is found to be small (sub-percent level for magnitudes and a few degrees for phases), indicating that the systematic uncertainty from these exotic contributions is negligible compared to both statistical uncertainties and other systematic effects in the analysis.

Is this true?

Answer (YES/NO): NO